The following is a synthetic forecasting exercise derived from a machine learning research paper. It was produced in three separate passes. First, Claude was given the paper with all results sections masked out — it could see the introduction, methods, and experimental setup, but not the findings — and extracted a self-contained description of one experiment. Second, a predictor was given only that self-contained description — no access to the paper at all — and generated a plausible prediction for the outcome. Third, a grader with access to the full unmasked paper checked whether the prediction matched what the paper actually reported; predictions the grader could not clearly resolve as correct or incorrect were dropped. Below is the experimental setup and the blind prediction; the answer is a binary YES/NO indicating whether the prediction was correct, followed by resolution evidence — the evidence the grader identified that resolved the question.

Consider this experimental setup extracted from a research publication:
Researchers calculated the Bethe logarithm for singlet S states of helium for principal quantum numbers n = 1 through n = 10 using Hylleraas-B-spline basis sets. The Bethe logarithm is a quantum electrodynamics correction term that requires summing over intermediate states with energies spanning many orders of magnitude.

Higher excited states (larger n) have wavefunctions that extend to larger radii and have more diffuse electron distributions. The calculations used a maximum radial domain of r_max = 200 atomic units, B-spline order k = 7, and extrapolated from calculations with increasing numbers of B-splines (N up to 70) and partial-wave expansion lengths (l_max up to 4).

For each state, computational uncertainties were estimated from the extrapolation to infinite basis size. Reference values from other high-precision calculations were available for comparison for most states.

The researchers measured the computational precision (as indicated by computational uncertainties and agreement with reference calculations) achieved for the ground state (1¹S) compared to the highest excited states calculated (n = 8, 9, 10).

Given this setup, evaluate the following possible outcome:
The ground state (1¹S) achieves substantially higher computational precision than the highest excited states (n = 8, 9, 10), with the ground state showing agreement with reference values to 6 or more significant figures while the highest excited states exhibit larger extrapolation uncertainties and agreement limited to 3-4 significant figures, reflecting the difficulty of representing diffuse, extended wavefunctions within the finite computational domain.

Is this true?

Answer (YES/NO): NO